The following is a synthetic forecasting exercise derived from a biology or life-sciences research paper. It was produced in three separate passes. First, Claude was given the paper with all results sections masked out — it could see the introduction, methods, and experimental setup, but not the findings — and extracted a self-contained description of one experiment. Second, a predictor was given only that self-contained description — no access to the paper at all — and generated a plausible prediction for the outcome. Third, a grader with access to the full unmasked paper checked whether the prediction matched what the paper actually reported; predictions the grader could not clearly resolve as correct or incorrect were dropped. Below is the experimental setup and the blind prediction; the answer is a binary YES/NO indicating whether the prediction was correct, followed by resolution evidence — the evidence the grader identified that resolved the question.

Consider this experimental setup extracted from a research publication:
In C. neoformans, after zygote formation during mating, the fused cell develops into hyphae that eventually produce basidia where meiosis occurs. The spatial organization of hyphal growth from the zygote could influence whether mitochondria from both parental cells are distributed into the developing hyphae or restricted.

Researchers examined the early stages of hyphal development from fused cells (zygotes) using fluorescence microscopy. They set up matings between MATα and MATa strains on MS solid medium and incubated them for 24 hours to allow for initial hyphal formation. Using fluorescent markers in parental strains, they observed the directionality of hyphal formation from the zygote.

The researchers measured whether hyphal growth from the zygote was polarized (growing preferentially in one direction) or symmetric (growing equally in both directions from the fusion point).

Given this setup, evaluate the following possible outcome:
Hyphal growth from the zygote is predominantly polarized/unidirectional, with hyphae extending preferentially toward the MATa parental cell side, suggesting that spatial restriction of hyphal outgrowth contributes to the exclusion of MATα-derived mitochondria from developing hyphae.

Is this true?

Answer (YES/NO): YES